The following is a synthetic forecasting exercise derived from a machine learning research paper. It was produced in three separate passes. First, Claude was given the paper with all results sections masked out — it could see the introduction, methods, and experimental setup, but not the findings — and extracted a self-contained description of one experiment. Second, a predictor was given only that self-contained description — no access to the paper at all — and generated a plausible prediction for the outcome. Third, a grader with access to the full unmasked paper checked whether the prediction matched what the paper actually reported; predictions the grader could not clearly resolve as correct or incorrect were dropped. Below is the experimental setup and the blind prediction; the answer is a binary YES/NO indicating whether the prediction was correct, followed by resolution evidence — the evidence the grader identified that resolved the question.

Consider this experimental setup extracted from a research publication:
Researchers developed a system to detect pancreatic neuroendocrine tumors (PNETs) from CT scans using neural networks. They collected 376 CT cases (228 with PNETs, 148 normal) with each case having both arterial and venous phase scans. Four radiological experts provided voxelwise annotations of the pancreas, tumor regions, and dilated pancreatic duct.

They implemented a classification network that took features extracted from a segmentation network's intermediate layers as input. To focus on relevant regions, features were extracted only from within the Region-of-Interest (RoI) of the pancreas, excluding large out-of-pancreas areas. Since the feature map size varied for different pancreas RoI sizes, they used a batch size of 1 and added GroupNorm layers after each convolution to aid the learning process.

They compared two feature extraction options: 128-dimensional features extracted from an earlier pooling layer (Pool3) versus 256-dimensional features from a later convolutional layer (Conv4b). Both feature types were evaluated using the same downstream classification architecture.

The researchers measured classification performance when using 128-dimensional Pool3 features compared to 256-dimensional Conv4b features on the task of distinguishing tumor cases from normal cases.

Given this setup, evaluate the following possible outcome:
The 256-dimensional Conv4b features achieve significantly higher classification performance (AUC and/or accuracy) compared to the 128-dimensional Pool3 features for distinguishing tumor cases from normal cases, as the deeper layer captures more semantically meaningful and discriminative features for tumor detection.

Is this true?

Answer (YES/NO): NO